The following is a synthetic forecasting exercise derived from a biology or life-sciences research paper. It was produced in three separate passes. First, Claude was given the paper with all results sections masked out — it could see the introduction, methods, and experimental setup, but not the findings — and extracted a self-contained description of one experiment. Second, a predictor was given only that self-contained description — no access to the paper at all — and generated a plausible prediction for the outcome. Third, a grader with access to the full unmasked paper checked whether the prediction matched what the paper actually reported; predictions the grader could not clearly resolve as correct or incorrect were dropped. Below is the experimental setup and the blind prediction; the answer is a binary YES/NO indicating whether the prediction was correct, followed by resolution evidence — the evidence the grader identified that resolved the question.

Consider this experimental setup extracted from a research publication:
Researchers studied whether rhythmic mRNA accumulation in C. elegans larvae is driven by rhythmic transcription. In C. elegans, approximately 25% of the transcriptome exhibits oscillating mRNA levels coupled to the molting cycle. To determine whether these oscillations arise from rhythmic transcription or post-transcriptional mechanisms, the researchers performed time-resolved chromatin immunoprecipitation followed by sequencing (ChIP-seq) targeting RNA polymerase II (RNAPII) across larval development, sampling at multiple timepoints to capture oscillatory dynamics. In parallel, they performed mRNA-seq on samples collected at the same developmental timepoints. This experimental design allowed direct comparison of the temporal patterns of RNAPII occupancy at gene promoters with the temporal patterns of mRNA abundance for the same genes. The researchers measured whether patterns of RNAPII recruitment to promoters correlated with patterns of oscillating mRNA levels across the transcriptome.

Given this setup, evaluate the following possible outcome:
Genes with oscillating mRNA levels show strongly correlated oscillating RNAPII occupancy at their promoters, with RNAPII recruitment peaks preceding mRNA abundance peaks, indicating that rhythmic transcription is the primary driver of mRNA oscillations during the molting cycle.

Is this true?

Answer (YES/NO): NO